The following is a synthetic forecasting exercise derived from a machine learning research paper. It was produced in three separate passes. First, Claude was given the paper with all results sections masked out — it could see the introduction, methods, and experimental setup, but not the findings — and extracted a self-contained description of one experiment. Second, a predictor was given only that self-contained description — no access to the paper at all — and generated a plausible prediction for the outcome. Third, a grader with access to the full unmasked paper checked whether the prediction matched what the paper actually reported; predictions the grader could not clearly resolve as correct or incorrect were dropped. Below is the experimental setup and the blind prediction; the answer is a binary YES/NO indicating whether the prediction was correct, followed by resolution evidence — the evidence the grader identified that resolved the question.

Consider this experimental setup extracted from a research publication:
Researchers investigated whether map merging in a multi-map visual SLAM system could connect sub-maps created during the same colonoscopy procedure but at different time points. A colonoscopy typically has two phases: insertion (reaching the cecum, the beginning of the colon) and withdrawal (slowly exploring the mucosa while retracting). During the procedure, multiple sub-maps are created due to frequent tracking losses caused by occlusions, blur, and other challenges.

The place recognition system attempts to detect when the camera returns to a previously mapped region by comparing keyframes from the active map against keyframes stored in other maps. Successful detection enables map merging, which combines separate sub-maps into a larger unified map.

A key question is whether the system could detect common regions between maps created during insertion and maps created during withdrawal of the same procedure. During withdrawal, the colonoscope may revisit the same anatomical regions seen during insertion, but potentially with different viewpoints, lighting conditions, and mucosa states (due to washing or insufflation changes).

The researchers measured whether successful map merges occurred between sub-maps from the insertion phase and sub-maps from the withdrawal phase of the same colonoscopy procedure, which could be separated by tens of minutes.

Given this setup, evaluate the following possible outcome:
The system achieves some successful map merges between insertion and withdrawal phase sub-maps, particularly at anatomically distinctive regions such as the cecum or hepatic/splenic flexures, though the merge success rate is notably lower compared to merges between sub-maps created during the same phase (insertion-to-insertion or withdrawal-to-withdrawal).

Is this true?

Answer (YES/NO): NO